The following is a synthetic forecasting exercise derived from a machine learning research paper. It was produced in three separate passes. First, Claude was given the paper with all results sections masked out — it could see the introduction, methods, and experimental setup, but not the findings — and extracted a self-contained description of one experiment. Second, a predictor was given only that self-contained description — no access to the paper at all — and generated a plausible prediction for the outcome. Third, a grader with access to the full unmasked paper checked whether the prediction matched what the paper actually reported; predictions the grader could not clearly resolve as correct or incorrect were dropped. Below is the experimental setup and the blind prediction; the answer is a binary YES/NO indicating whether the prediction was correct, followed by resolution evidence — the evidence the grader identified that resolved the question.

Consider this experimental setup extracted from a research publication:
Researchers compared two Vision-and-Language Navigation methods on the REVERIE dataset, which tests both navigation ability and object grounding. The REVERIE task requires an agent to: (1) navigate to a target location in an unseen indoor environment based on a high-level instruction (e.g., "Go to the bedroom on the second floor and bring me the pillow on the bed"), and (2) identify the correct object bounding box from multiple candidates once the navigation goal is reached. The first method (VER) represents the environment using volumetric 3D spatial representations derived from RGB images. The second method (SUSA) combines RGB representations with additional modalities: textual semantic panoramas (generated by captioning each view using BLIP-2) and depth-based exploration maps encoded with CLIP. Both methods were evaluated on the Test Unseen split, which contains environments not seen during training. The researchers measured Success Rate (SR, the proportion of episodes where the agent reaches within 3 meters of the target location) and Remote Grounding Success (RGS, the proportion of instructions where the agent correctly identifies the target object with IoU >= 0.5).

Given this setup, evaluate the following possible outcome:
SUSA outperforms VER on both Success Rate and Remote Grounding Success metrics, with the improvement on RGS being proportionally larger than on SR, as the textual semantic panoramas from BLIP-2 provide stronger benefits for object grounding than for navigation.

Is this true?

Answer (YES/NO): NO